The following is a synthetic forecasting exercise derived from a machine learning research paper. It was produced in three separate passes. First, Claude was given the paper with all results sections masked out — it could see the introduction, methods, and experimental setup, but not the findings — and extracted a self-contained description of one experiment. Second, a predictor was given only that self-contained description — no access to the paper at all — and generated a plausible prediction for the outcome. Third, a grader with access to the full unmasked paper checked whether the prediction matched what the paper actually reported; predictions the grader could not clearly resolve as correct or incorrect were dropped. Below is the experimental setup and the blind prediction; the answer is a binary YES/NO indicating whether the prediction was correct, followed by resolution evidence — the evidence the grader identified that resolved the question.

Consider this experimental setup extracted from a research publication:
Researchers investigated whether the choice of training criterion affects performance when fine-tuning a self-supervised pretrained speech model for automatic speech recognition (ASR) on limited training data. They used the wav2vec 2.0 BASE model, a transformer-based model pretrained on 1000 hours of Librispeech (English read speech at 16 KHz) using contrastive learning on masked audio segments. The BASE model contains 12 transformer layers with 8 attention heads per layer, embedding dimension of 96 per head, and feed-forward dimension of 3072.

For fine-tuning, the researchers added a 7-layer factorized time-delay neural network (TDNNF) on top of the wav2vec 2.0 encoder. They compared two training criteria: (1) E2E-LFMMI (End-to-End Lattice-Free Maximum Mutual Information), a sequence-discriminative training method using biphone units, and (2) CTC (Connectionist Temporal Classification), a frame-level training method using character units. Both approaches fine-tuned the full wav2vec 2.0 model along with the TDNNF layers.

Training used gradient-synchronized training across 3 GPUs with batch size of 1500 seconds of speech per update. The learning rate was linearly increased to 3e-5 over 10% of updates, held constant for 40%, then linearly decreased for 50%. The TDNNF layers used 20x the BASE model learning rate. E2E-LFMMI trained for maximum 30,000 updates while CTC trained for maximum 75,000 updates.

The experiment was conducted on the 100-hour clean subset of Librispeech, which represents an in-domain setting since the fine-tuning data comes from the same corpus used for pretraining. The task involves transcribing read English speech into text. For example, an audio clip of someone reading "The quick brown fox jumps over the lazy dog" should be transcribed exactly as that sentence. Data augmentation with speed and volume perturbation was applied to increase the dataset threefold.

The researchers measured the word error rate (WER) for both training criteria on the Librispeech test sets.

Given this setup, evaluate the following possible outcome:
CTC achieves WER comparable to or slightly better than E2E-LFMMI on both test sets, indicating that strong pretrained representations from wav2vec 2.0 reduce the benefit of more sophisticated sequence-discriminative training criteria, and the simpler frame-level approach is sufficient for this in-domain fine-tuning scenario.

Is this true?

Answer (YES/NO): NO